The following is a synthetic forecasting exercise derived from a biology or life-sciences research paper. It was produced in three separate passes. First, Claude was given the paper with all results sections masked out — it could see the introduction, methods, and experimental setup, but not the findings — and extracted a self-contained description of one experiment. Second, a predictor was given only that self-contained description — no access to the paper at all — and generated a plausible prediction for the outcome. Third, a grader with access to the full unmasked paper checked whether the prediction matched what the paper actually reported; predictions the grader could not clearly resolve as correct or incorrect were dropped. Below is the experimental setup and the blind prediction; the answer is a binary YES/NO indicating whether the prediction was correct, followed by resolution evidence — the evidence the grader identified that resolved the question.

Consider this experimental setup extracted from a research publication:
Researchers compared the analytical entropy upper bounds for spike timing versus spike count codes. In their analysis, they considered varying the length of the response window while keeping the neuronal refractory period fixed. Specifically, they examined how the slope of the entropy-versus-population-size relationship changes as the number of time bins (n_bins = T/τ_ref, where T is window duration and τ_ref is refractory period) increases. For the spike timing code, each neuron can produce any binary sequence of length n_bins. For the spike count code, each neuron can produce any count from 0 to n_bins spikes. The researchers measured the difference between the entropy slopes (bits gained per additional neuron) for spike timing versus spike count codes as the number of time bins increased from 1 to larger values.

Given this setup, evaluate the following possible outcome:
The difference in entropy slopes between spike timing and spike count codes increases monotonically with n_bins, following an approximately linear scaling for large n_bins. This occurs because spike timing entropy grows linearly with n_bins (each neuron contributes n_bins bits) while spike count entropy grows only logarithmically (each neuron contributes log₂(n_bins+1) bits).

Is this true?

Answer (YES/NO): YES